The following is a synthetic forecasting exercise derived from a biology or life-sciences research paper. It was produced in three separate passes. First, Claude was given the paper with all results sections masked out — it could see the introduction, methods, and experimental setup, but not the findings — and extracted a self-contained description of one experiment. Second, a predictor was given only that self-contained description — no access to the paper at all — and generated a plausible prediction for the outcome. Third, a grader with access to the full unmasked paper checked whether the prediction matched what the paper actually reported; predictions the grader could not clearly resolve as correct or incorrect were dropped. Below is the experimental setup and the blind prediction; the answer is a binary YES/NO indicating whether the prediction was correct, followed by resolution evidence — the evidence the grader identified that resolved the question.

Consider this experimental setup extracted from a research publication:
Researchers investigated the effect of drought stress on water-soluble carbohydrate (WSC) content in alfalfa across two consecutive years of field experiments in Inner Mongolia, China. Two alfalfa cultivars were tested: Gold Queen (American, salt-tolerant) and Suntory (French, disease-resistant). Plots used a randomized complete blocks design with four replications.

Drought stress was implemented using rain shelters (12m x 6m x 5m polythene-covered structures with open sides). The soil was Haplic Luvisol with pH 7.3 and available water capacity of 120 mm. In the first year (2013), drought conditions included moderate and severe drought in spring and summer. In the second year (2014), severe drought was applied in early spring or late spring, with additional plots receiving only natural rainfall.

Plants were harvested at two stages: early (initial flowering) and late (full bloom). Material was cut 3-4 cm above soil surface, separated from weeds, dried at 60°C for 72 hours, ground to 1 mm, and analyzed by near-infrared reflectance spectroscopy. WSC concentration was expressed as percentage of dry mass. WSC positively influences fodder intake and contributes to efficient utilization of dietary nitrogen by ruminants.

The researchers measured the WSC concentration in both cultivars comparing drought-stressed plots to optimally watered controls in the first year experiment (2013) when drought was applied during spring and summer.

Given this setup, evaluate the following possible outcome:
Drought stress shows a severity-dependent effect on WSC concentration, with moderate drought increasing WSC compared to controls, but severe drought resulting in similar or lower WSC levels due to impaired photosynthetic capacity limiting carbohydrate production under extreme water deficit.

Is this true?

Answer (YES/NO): NO